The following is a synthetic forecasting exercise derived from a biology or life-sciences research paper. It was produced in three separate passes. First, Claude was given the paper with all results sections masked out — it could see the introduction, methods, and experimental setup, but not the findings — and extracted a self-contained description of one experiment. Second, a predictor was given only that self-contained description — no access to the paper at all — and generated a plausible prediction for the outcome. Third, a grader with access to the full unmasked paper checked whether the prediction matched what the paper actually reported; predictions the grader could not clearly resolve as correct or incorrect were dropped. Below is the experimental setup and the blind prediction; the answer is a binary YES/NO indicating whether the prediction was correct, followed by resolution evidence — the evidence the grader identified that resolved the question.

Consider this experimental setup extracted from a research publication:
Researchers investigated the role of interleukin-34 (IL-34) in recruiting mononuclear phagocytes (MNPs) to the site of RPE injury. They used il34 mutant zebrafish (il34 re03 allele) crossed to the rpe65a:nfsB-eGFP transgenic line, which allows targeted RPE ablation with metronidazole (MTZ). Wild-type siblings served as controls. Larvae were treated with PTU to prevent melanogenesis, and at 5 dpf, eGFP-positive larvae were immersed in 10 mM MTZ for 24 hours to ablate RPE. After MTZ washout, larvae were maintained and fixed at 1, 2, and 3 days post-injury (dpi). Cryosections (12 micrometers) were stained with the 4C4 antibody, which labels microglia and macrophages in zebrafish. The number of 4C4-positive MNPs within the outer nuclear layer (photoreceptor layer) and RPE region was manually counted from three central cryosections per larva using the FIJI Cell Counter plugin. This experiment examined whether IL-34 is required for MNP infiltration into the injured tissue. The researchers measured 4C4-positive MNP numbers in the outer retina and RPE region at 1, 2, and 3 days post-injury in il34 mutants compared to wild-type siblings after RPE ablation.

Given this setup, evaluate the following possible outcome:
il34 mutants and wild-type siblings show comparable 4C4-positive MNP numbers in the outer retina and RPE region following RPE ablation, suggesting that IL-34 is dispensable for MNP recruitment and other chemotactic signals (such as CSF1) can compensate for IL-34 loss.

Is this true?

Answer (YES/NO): NO